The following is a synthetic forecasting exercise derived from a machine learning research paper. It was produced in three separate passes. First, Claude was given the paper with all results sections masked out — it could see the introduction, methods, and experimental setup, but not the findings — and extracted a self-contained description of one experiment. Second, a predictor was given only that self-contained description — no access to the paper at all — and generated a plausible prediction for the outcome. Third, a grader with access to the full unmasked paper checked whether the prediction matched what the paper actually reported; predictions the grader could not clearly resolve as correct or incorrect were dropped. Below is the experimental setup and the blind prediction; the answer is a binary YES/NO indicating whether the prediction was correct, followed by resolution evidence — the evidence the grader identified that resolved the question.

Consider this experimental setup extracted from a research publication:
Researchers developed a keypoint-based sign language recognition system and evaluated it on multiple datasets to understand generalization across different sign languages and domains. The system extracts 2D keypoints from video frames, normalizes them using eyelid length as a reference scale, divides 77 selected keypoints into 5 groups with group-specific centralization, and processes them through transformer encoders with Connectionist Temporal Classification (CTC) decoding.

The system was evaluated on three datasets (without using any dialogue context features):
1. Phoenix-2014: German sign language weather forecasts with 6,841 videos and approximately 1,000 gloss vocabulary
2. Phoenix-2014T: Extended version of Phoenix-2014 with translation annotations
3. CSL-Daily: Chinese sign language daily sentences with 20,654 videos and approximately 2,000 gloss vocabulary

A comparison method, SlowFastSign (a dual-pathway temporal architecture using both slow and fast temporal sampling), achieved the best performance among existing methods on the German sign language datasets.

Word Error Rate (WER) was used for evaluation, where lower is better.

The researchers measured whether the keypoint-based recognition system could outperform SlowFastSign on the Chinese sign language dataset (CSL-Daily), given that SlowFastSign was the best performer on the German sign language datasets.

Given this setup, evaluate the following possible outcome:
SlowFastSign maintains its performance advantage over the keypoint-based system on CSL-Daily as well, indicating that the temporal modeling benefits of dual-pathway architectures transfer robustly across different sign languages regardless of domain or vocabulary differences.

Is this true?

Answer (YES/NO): NO